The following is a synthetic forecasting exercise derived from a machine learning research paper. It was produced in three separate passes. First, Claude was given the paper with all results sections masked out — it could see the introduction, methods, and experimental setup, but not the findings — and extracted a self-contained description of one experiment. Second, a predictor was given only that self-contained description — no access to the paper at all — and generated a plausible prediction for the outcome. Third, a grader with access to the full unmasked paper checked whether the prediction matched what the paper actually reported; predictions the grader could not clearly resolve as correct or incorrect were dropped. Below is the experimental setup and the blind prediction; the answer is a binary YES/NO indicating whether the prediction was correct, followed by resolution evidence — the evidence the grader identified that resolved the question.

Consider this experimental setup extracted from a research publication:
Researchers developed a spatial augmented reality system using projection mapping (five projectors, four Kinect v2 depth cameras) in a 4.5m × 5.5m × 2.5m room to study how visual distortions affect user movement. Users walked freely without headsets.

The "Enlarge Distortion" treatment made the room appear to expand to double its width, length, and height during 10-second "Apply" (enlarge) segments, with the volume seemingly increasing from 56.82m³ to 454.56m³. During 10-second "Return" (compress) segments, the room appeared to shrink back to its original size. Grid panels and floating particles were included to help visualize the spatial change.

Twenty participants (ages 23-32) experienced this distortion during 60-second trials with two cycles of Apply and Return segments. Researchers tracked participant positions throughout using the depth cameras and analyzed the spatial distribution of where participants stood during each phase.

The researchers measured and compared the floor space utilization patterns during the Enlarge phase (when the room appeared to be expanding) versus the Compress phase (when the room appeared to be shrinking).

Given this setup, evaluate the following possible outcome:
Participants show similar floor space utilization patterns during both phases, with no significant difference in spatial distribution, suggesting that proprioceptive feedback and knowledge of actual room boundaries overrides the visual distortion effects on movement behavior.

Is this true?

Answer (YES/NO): NO